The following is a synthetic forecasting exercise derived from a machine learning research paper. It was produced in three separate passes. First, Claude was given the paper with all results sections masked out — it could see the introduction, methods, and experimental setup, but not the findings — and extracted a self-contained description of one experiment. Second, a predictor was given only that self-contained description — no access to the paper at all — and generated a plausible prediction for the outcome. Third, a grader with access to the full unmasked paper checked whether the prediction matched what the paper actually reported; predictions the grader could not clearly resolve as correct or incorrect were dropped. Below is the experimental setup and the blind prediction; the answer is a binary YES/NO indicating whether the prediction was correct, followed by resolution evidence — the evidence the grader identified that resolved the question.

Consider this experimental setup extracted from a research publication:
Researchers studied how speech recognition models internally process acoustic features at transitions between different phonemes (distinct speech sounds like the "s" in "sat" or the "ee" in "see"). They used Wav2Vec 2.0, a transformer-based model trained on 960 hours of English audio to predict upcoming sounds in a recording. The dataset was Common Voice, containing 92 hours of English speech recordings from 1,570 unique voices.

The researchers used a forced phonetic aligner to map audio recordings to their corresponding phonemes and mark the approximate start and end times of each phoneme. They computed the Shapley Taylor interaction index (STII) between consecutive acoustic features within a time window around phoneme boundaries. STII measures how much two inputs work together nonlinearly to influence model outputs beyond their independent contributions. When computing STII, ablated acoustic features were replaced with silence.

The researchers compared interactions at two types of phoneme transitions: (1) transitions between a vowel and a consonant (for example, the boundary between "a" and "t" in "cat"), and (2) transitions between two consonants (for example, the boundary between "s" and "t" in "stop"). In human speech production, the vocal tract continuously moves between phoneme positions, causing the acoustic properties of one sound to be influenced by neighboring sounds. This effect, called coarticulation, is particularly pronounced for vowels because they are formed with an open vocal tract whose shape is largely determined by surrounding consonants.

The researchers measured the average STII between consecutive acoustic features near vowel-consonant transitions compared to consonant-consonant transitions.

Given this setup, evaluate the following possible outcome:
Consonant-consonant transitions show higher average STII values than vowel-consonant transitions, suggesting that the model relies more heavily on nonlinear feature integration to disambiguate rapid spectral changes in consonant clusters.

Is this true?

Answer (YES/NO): NO